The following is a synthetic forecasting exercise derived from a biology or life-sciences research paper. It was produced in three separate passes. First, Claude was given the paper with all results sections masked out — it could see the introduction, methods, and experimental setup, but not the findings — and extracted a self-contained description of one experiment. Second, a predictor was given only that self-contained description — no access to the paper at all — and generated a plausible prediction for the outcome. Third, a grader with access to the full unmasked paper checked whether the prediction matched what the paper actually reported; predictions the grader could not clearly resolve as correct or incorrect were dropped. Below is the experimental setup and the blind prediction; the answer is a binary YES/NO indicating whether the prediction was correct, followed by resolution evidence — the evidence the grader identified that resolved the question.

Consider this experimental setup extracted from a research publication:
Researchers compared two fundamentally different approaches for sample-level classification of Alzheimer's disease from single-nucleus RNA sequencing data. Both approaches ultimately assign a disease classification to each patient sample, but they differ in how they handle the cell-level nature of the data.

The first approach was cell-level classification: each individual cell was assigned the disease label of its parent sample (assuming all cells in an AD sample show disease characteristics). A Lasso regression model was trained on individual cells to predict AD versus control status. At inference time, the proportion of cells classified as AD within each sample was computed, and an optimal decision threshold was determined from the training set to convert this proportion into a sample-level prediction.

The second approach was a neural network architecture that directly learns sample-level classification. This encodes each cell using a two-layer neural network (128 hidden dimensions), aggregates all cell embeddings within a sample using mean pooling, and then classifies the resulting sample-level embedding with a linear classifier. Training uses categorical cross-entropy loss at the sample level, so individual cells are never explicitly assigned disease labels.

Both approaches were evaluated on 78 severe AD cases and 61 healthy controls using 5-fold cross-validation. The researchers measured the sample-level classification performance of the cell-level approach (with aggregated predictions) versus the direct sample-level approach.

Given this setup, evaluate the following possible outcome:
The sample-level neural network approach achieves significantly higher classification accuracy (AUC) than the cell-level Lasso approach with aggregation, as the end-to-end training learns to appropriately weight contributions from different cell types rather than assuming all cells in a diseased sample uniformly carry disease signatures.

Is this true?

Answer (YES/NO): YES